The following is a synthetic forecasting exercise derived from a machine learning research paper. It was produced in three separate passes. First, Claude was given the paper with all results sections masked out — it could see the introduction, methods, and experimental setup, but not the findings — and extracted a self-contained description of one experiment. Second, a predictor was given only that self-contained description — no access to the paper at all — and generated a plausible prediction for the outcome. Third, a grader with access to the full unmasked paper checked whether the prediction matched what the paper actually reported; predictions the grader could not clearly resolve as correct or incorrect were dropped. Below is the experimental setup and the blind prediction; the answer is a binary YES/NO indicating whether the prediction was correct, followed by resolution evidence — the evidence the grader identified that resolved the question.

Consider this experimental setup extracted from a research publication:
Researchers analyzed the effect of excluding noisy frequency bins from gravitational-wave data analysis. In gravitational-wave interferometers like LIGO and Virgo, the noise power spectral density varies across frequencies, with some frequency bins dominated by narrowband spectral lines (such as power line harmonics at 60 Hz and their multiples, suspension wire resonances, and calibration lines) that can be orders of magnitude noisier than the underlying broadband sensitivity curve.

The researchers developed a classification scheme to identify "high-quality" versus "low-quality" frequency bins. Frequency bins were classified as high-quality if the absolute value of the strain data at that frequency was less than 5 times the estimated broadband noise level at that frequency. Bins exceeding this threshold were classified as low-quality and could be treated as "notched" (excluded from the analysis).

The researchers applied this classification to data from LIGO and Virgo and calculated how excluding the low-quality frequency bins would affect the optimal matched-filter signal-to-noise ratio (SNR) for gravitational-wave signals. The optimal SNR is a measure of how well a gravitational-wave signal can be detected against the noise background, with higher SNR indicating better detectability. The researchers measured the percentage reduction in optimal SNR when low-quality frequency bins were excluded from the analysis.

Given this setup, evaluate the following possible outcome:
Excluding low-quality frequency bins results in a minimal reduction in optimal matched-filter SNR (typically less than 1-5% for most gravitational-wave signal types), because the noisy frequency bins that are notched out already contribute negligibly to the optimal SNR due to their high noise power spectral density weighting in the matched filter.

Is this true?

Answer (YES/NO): YES